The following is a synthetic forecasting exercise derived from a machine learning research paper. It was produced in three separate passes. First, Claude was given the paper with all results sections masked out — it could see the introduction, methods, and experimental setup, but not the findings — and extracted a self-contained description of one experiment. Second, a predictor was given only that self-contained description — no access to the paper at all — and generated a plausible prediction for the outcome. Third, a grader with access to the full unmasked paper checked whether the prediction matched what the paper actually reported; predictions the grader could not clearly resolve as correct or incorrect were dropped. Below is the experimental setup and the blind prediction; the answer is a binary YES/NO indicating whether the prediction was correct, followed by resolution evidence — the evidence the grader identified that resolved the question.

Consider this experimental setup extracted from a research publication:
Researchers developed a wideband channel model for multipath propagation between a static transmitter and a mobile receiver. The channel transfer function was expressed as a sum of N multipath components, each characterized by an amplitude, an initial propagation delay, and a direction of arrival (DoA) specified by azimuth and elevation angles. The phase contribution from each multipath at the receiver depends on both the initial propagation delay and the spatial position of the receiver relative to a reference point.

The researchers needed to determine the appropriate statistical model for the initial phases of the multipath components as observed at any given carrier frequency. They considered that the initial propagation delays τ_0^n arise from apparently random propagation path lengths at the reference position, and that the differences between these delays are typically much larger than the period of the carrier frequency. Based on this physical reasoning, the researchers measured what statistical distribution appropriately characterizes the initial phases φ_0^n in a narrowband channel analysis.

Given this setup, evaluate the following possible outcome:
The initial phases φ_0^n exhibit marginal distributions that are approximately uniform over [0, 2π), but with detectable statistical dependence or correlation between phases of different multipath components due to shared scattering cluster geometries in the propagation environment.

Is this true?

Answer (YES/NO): NO